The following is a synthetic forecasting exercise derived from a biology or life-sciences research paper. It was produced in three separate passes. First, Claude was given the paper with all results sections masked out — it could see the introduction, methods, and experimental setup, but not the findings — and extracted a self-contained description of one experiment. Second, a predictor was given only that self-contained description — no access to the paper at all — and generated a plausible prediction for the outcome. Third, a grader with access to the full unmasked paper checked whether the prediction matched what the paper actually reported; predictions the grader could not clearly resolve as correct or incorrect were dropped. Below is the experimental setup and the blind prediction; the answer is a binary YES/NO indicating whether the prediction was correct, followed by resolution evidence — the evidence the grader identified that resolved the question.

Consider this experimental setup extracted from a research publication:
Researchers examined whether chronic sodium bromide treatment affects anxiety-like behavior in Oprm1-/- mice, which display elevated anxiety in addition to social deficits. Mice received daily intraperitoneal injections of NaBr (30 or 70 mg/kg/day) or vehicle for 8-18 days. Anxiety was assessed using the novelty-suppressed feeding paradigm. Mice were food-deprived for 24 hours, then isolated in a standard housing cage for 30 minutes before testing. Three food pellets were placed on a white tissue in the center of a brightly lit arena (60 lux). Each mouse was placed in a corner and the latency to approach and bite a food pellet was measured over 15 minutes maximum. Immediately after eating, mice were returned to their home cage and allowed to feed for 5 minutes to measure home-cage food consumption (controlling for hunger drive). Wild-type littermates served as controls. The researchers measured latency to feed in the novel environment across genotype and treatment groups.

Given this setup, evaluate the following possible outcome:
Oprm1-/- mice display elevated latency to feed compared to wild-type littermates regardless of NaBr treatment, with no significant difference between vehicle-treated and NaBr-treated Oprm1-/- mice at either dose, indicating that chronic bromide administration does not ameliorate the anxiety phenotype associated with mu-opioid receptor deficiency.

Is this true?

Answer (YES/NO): NO